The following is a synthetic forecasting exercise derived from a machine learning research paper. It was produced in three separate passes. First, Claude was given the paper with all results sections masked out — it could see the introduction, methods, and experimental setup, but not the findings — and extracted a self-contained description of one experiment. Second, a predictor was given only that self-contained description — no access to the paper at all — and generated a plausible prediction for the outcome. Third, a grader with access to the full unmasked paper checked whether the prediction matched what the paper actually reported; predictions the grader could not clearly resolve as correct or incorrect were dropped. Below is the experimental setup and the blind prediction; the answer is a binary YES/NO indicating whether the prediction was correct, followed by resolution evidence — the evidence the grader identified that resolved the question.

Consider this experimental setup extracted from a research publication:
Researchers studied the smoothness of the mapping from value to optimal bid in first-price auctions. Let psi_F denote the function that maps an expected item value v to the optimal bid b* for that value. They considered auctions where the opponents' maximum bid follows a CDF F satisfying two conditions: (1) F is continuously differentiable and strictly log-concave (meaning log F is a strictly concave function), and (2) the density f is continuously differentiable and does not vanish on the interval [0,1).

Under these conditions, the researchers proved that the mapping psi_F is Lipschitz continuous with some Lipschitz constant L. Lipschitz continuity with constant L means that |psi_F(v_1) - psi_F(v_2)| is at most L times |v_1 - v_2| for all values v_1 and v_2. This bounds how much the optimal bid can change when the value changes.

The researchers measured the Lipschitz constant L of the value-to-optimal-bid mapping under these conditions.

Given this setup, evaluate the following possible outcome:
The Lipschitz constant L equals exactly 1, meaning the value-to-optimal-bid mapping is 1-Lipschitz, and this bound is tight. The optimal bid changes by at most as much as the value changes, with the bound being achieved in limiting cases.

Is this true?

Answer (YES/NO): YES